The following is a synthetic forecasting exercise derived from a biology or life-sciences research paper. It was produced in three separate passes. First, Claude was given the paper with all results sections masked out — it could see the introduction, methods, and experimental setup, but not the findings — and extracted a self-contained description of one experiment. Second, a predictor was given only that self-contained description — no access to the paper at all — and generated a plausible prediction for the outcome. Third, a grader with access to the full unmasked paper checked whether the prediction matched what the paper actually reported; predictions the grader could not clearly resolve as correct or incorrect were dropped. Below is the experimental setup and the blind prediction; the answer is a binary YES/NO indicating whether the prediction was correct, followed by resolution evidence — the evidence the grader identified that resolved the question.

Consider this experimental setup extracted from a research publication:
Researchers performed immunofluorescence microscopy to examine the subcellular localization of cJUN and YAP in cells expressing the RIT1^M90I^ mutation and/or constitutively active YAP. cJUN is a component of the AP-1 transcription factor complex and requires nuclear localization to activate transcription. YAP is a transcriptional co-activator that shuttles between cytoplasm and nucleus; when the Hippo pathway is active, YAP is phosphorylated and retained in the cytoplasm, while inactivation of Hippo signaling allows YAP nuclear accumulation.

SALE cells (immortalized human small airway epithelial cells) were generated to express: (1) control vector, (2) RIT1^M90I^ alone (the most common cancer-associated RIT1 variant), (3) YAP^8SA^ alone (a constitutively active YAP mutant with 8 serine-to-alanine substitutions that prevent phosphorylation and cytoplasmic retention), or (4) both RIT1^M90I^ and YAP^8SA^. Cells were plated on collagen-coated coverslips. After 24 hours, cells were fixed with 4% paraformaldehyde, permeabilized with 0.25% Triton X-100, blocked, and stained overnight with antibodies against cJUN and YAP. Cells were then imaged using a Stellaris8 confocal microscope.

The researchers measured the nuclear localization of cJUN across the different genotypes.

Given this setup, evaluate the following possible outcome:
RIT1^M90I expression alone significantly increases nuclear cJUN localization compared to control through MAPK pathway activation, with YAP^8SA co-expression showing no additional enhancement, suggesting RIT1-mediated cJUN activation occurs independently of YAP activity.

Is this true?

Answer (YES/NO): NO